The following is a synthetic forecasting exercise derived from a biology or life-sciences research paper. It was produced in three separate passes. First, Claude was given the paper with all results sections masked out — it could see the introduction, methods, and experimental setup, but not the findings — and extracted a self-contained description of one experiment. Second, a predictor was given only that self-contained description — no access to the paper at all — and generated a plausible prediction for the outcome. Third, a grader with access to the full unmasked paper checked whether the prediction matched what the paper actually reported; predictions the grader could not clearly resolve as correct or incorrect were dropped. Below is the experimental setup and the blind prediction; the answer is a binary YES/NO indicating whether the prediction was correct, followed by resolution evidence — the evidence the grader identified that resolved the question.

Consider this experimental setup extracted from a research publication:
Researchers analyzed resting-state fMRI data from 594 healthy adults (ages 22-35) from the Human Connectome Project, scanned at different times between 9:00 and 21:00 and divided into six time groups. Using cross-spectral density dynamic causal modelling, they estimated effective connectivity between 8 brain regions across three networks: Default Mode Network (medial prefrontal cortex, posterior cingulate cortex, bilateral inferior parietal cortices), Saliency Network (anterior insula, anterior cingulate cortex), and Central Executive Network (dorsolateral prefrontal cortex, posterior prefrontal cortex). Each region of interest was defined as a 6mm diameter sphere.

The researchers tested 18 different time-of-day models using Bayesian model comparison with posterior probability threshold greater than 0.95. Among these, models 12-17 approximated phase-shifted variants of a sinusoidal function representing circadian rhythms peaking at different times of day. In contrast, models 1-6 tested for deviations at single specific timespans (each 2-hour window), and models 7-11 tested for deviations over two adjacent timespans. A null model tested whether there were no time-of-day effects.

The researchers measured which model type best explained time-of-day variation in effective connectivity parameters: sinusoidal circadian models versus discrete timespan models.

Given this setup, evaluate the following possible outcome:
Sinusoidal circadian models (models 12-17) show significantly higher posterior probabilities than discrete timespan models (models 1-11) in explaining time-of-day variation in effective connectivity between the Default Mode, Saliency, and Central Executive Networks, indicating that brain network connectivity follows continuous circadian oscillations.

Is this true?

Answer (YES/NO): NO